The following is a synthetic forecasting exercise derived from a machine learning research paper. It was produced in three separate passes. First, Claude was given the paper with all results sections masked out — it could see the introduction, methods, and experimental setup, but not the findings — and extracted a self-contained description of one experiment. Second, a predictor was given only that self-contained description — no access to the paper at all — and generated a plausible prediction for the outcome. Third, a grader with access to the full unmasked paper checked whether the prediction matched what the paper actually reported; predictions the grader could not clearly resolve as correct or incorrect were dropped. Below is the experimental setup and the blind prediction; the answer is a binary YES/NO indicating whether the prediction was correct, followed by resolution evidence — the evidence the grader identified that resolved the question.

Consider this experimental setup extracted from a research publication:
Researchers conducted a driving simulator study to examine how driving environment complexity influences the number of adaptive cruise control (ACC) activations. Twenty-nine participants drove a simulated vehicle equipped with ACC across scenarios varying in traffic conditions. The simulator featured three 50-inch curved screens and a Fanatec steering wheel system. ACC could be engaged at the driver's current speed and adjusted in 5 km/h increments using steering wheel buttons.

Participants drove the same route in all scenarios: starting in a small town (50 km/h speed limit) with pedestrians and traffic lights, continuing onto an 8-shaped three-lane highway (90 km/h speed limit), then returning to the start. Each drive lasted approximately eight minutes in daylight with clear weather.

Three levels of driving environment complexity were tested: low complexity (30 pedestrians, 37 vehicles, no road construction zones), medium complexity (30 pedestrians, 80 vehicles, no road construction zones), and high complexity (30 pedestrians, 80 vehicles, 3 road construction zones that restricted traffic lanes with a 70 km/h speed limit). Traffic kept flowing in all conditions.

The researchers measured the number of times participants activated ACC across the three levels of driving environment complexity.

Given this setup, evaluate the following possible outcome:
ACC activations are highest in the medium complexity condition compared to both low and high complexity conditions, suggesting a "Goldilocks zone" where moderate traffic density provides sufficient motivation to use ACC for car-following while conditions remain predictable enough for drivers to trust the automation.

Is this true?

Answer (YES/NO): NO